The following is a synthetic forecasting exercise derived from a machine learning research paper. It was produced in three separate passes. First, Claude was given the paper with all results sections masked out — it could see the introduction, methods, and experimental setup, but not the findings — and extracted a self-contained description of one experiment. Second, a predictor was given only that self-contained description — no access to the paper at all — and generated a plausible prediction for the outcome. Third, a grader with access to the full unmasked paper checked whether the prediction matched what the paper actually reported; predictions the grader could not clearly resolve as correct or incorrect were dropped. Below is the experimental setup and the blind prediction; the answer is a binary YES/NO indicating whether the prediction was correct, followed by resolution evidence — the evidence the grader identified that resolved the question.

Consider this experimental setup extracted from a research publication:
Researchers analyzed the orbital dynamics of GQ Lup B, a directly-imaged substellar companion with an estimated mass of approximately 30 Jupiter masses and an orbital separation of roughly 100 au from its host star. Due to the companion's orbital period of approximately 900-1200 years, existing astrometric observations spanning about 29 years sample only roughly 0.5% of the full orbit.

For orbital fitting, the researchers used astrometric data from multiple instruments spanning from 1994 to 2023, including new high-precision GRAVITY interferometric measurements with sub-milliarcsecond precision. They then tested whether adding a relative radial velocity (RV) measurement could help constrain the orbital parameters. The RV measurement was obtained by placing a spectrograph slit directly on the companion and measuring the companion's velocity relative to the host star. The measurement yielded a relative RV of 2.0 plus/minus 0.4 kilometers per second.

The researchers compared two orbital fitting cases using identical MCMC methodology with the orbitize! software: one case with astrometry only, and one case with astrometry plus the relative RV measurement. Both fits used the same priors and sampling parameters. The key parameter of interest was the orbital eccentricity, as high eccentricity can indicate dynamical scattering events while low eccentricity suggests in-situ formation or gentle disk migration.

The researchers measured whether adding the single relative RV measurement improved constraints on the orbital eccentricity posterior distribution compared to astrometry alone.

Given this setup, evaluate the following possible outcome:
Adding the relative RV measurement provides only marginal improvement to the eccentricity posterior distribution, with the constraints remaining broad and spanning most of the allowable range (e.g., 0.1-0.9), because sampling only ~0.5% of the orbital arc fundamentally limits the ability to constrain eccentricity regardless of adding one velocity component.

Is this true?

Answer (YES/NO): NO